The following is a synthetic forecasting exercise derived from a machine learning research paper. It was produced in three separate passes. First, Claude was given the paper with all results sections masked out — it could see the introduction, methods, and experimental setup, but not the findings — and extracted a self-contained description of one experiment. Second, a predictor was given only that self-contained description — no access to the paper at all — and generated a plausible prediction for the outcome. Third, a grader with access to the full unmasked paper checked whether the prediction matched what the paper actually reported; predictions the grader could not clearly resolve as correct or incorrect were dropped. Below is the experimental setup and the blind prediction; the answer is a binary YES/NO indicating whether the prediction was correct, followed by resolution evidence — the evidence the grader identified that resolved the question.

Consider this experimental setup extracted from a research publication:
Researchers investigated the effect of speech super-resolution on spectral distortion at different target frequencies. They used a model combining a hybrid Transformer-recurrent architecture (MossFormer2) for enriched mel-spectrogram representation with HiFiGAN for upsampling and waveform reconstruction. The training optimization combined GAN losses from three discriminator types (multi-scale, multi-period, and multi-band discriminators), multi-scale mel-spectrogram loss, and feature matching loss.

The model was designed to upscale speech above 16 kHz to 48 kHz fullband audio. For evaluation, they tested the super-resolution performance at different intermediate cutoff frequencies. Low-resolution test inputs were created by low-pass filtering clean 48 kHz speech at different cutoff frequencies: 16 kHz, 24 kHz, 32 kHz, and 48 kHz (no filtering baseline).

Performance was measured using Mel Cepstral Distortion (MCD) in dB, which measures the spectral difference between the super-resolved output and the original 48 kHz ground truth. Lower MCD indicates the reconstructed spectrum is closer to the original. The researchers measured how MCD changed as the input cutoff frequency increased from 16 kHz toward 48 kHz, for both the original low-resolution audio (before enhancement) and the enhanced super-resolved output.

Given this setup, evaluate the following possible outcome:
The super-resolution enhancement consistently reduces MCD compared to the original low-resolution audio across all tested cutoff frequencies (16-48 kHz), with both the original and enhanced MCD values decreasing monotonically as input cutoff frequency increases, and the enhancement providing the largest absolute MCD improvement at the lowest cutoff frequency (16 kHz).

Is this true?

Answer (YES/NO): NO